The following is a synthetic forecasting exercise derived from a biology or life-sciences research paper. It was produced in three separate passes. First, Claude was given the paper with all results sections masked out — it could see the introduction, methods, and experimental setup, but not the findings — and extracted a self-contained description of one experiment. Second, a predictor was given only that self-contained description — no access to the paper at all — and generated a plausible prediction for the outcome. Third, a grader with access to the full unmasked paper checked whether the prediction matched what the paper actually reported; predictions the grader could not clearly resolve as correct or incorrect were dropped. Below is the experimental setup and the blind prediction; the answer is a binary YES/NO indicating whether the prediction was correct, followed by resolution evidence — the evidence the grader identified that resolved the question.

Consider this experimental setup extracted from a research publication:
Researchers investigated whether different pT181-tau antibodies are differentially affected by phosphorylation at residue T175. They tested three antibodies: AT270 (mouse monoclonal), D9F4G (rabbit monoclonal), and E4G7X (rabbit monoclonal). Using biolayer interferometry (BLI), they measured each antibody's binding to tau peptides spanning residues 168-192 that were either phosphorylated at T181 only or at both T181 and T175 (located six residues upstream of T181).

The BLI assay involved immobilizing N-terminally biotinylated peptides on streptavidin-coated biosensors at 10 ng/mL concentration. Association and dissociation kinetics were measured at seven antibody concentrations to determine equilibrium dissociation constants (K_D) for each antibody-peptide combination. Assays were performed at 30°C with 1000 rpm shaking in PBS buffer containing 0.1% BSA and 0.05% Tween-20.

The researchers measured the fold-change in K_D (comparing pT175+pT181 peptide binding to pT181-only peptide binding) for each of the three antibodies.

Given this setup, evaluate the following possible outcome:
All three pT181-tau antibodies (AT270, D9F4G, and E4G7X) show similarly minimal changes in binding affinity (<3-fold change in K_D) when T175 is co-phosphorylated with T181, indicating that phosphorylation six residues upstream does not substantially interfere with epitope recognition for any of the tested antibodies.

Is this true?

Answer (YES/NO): YES